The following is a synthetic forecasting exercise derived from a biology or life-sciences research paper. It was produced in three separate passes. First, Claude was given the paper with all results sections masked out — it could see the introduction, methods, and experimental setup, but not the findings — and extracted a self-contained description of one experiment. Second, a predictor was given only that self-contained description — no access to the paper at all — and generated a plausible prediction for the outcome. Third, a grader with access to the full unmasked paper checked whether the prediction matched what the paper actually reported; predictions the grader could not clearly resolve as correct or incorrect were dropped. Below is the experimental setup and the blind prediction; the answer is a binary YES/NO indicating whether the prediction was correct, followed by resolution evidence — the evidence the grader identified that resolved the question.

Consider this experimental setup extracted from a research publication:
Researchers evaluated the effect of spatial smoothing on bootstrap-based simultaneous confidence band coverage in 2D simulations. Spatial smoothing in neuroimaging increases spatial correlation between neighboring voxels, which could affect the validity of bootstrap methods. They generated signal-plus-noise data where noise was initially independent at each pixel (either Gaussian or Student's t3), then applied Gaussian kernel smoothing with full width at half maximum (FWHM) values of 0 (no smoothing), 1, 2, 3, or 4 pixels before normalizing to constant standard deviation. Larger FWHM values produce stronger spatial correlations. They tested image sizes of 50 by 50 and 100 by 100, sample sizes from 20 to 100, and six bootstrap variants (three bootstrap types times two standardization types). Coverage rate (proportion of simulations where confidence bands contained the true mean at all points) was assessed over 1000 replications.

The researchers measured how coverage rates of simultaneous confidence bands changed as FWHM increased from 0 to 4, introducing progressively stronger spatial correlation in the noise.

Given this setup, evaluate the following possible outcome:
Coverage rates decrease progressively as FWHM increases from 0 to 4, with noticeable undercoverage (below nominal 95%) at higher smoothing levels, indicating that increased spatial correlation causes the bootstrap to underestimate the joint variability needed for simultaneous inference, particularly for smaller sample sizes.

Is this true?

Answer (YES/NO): NO